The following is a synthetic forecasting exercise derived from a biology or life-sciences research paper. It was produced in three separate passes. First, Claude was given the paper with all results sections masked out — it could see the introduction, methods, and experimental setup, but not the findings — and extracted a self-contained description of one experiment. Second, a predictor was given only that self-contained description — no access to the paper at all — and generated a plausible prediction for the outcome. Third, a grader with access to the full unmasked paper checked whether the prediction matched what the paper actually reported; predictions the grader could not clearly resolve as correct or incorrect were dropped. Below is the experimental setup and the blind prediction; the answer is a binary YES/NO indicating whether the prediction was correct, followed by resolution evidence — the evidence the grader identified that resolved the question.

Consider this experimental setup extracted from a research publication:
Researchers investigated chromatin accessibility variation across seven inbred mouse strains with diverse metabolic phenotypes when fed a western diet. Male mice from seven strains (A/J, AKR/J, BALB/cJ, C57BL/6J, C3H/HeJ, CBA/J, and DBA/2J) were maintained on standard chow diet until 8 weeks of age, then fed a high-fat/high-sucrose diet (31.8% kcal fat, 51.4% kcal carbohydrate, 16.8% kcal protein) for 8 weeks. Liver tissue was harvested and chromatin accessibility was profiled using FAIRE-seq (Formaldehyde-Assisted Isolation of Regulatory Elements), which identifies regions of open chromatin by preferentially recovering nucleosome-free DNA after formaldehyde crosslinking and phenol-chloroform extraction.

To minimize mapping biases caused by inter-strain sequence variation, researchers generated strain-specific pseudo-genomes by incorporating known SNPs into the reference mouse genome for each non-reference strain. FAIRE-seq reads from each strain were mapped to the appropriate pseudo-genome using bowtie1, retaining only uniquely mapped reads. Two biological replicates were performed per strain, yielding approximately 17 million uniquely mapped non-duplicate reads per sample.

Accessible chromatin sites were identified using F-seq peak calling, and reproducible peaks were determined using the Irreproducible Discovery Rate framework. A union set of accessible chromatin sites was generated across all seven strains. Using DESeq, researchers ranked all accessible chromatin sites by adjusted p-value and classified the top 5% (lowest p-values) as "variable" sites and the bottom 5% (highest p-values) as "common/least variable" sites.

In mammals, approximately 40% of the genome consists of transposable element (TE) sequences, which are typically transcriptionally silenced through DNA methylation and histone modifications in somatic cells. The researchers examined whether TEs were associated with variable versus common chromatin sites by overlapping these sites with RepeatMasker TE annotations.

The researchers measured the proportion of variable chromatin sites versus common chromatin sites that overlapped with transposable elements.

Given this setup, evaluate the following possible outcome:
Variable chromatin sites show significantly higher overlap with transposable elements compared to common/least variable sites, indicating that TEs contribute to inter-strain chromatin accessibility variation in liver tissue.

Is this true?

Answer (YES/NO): YES